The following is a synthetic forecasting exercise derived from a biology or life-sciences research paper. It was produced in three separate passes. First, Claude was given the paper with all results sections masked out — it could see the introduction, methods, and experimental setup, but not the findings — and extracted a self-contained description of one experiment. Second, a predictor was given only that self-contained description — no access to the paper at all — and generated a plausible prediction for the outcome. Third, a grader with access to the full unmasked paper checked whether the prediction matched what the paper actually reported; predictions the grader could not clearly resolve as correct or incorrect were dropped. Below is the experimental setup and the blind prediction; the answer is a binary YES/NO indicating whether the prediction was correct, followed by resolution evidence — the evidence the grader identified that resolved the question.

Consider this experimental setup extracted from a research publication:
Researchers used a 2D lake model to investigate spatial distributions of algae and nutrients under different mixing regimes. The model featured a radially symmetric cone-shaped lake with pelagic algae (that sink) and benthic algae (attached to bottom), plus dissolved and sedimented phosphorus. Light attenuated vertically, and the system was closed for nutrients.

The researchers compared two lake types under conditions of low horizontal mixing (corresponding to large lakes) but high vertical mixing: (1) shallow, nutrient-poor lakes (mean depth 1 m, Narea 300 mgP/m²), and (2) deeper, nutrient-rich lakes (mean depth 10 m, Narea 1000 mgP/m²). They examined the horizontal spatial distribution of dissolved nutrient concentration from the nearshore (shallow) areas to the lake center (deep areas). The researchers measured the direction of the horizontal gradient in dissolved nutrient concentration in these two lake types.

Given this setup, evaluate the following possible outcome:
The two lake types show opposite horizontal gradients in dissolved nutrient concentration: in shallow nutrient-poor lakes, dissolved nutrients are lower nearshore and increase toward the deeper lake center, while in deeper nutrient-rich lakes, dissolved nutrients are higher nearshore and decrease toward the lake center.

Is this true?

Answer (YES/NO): NO